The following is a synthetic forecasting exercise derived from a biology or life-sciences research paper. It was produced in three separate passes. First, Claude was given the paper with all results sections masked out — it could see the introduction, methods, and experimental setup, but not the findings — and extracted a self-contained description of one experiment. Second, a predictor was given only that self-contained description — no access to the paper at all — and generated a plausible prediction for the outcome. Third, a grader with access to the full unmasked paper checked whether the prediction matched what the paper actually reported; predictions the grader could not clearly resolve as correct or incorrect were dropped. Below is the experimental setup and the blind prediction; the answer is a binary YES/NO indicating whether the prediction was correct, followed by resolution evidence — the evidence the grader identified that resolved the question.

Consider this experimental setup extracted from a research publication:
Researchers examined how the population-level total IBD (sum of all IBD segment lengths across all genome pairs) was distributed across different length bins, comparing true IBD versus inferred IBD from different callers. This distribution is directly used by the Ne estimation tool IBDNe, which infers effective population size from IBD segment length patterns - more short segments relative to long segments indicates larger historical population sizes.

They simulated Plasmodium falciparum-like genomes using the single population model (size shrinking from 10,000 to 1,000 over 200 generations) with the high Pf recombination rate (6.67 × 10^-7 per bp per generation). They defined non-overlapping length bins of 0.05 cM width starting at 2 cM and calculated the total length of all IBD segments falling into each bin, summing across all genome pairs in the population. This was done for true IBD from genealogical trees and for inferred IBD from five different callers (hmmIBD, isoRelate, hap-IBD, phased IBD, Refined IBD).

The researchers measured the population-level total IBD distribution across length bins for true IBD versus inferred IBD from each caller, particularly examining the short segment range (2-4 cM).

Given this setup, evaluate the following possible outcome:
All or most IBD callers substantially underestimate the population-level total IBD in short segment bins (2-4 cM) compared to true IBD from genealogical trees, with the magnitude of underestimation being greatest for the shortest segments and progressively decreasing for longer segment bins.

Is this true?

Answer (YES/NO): YES